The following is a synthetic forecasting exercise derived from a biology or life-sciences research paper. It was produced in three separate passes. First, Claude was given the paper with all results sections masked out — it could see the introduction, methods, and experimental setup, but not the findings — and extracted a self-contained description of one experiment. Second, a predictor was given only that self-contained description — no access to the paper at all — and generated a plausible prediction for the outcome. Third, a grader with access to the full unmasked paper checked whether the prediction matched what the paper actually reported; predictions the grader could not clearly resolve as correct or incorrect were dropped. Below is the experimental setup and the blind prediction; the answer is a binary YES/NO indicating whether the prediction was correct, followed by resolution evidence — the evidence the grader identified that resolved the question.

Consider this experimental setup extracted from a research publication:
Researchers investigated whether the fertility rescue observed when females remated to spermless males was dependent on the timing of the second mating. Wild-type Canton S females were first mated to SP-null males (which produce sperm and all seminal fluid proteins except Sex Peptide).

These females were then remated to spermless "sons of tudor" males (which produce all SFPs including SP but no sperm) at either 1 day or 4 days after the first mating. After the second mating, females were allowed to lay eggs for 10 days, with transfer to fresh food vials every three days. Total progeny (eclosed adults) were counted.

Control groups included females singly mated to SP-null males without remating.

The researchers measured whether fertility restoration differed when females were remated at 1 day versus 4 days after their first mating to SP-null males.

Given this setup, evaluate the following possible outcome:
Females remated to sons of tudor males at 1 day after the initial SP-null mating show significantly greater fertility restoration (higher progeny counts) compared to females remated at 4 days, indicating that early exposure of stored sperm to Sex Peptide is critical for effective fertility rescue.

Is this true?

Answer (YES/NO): NO